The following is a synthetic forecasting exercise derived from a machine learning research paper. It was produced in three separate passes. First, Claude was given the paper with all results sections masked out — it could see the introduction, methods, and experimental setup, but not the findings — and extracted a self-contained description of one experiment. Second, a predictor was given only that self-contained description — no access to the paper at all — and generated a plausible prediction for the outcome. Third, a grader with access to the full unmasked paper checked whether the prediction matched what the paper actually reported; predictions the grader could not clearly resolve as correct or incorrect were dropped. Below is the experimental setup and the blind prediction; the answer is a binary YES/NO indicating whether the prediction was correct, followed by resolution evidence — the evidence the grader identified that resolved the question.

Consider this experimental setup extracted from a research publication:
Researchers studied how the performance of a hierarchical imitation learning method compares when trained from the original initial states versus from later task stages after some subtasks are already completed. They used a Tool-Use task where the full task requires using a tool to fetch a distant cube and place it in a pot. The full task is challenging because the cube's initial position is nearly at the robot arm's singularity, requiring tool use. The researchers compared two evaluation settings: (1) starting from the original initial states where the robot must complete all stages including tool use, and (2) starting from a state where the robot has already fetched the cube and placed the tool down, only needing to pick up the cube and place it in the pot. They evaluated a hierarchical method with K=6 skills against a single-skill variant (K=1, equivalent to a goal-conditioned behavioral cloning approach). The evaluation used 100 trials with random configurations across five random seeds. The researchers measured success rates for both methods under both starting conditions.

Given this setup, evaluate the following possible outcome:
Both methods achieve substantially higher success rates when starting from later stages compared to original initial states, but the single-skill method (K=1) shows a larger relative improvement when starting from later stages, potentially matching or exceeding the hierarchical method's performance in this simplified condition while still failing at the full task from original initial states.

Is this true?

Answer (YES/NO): NO